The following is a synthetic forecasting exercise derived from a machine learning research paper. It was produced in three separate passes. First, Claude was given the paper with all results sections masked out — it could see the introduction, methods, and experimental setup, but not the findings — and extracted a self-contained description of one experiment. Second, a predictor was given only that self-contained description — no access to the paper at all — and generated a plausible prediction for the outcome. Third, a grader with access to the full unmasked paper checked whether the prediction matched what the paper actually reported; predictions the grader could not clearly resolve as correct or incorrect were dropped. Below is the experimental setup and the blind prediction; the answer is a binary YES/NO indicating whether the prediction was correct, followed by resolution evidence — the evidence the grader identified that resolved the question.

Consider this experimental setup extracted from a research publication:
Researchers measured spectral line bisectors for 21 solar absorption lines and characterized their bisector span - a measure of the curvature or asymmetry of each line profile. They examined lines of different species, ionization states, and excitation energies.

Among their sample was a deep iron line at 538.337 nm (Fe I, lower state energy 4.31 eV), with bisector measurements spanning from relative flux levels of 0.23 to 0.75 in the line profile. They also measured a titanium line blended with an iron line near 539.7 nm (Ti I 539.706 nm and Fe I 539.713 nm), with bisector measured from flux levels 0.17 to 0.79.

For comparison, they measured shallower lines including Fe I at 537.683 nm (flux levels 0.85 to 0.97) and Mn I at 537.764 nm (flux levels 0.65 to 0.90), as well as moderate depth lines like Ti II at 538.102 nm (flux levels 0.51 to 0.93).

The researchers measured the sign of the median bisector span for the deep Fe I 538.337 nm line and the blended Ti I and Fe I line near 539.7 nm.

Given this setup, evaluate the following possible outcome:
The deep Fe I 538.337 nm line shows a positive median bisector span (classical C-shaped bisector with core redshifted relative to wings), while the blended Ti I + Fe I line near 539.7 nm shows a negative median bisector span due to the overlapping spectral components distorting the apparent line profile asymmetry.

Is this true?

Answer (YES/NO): NO